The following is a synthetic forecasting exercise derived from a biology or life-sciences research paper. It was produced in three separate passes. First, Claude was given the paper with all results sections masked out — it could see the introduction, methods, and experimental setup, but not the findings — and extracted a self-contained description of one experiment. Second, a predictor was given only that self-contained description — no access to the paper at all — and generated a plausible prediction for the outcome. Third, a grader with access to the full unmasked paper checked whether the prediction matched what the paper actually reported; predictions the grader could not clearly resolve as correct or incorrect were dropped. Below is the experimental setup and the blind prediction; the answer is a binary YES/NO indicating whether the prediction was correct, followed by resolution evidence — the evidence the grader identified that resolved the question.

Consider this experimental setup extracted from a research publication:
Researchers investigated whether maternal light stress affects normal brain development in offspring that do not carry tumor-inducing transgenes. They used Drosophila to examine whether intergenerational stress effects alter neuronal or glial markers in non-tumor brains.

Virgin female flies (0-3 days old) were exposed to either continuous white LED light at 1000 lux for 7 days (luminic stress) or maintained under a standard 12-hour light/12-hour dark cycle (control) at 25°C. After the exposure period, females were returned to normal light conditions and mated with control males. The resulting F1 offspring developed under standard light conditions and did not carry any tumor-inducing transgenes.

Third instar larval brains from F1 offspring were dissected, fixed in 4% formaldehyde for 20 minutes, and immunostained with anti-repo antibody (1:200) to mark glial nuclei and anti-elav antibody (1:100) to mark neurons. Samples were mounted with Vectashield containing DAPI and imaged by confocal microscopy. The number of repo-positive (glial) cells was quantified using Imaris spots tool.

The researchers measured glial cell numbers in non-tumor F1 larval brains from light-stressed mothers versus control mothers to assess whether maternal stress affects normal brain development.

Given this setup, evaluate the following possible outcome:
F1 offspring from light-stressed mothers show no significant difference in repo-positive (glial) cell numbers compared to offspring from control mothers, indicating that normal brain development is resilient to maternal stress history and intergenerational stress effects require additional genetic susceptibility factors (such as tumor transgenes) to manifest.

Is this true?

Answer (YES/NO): YES